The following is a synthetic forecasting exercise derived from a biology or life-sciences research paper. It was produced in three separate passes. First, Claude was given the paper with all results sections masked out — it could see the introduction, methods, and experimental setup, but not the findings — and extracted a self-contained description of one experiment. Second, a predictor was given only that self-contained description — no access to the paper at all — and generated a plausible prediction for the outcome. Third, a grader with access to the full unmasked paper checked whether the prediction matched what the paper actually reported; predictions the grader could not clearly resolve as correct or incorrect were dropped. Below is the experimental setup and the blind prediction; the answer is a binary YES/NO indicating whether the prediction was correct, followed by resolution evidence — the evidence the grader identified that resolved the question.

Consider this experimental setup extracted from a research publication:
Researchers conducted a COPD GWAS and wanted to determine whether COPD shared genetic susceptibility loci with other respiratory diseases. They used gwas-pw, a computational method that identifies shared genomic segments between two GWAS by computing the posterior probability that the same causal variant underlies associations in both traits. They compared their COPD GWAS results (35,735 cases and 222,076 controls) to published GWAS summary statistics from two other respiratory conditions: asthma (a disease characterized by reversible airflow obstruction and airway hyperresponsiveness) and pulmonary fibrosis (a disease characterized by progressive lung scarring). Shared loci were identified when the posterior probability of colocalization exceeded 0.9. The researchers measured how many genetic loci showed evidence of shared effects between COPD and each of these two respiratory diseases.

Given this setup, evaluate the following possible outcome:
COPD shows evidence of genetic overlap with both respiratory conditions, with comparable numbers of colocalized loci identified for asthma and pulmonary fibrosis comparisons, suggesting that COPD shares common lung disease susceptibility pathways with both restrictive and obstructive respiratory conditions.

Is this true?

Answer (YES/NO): NO